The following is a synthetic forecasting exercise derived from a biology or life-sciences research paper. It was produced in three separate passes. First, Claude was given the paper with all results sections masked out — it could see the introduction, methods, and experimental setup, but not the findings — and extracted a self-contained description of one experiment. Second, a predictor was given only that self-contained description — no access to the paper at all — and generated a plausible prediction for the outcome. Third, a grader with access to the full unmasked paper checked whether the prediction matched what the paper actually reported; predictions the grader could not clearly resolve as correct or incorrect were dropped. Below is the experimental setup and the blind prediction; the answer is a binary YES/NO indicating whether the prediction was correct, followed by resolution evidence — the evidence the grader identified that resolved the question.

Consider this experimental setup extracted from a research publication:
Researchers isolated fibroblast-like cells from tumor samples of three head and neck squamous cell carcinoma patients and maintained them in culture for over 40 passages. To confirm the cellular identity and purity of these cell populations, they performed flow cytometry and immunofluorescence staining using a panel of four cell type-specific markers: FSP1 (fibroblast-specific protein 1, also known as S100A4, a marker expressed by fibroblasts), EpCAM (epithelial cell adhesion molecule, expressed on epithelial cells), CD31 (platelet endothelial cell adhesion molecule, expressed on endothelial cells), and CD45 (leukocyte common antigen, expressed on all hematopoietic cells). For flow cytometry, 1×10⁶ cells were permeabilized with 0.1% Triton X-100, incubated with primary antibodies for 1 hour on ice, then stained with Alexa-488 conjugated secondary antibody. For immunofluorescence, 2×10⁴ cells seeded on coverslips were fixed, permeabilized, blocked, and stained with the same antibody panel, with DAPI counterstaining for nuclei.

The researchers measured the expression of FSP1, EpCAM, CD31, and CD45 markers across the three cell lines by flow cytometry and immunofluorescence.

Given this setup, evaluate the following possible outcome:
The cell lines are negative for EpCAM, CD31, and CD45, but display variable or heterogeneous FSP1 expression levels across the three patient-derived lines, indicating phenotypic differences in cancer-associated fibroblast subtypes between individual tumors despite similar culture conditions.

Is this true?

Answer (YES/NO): YES